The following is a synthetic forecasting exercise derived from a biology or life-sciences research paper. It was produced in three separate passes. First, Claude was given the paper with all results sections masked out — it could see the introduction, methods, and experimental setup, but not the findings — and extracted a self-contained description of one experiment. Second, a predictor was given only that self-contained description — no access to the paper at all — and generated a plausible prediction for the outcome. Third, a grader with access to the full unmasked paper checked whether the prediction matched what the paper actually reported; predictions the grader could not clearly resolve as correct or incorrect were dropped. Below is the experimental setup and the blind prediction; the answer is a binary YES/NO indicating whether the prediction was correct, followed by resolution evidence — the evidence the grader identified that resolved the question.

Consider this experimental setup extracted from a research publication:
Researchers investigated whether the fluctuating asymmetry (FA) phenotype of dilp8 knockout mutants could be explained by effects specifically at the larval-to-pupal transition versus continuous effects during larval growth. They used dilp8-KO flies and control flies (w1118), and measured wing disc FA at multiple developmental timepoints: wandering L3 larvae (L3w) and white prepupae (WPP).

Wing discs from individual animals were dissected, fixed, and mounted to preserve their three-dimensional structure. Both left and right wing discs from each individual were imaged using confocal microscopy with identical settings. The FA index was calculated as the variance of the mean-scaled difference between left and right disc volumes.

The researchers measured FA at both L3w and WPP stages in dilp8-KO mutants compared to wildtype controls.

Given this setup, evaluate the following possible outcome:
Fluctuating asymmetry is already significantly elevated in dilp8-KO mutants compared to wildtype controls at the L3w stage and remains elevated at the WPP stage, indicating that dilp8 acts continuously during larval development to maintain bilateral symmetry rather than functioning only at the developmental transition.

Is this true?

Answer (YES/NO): NO